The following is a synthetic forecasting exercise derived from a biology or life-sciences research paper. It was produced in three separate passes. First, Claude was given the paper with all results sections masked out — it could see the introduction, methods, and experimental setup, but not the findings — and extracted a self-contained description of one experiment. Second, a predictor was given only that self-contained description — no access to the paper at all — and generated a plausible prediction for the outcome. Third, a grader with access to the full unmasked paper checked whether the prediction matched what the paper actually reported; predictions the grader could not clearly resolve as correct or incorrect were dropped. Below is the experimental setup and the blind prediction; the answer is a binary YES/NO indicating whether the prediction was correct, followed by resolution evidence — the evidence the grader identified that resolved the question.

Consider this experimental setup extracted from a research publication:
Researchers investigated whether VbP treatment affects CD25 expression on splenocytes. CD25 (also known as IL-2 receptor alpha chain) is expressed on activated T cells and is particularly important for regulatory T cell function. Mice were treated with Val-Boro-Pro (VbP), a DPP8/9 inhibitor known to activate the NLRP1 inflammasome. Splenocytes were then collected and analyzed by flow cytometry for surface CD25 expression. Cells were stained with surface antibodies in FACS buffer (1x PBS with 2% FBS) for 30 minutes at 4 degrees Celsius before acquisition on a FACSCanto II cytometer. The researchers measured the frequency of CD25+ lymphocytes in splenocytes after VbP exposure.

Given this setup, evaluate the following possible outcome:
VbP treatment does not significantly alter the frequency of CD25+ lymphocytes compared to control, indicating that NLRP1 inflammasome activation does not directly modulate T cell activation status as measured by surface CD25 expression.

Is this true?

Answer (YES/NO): NO